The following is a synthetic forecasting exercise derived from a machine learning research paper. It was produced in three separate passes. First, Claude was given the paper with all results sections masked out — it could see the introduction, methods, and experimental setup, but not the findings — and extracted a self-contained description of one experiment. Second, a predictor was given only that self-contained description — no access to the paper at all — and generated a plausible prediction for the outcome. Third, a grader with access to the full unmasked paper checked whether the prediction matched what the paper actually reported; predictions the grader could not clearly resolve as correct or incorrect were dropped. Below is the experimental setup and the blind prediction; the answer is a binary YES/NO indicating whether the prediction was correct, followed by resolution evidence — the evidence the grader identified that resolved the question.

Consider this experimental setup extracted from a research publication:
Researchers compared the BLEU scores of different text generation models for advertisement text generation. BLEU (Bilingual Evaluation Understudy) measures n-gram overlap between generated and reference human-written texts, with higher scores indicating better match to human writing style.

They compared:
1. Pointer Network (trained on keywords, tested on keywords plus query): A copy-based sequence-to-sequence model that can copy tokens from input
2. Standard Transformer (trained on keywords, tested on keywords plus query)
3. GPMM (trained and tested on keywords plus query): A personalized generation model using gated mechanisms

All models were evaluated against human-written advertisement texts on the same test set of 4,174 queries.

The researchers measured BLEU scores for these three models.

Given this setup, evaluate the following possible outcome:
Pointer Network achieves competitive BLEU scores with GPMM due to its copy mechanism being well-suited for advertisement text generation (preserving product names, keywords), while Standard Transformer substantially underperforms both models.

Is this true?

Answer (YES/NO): NO